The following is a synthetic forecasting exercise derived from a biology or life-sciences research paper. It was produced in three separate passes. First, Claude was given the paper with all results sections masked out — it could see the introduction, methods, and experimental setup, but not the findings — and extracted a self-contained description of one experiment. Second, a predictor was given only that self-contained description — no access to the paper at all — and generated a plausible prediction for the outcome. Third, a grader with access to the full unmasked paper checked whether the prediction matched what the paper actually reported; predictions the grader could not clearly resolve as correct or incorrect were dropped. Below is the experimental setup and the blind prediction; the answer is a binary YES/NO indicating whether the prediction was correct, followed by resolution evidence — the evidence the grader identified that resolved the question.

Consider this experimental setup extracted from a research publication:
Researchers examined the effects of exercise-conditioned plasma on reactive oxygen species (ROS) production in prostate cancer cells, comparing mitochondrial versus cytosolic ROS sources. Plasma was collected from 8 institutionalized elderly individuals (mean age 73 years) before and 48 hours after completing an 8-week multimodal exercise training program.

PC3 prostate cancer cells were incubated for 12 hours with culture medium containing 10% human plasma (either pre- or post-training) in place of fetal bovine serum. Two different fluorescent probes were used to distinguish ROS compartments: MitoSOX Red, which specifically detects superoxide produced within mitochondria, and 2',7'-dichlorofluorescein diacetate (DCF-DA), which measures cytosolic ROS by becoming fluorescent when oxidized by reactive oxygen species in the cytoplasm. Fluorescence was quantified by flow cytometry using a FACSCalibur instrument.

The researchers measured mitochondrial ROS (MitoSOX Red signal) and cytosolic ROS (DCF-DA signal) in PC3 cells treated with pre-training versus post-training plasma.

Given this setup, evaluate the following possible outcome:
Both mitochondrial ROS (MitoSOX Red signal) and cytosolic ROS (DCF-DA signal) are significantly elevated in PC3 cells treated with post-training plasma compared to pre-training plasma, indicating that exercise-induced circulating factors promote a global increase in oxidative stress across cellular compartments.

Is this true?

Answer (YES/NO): NO